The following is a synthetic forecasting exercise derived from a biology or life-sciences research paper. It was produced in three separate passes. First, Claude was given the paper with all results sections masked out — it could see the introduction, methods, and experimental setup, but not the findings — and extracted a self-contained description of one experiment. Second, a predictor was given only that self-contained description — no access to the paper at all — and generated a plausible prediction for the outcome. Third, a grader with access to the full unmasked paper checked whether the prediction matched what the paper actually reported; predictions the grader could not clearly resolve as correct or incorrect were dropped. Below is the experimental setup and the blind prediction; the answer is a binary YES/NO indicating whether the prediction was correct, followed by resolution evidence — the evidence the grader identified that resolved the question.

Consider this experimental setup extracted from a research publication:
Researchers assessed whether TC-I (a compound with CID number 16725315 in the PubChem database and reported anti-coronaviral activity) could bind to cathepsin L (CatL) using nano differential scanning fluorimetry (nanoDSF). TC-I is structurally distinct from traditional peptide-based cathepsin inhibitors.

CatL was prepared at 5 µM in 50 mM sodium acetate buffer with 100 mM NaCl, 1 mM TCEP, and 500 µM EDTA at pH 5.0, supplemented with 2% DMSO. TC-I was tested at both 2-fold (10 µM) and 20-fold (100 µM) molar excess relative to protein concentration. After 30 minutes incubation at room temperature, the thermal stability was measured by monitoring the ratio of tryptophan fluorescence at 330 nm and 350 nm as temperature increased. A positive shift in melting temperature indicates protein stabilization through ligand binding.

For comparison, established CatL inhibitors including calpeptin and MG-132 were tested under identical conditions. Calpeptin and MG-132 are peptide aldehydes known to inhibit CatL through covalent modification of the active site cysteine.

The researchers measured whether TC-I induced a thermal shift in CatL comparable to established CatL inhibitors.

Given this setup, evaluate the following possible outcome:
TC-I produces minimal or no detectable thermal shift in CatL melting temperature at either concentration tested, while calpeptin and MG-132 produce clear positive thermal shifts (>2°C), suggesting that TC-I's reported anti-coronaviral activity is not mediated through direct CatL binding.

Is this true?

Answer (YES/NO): NO